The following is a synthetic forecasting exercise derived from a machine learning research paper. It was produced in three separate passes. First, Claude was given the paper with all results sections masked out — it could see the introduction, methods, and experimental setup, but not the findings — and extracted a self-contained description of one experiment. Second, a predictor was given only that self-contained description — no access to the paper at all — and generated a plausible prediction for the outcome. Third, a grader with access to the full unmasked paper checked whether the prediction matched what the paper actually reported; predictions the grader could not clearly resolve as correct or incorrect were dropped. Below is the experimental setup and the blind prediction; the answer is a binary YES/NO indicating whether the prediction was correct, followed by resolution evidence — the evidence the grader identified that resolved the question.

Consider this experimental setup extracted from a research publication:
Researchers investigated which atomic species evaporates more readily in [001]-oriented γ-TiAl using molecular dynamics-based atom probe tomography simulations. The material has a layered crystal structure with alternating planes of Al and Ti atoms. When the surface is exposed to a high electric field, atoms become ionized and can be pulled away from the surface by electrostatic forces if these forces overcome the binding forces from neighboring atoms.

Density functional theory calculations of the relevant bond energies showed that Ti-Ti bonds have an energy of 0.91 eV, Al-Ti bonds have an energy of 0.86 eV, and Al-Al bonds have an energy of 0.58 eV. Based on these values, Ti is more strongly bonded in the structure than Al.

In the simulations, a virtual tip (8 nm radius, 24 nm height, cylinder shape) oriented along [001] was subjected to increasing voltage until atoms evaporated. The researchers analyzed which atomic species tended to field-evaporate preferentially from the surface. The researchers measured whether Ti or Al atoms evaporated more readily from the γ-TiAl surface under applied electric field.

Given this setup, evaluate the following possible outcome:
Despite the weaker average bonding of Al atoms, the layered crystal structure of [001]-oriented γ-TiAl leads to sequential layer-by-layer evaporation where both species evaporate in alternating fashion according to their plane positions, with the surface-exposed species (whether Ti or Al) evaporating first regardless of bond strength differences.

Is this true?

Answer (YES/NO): NO